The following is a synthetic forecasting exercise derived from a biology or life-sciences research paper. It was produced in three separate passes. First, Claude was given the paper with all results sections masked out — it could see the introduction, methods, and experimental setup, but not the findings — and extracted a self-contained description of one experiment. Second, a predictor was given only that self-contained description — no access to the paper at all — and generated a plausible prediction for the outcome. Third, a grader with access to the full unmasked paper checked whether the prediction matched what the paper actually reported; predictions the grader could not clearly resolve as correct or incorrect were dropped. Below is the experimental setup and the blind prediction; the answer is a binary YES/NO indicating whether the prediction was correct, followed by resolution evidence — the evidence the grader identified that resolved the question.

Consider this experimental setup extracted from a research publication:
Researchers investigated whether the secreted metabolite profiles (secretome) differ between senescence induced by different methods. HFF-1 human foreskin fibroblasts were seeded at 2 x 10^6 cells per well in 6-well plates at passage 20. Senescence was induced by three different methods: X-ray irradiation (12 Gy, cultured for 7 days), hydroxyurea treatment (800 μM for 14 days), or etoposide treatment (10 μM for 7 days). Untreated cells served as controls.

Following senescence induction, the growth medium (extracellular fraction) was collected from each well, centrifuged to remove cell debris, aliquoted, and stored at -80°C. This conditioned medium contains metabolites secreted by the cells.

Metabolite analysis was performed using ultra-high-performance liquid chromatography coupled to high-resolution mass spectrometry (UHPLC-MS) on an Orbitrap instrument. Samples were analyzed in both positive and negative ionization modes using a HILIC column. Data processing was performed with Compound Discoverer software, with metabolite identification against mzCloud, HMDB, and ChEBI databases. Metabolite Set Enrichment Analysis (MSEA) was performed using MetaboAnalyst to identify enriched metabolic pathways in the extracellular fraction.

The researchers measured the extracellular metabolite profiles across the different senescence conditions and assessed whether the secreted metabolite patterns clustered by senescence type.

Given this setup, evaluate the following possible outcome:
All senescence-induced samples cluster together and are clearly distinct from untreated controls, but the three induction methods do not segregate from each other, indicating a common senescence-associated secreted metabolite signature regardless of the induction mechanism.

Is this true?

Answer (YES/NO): NO